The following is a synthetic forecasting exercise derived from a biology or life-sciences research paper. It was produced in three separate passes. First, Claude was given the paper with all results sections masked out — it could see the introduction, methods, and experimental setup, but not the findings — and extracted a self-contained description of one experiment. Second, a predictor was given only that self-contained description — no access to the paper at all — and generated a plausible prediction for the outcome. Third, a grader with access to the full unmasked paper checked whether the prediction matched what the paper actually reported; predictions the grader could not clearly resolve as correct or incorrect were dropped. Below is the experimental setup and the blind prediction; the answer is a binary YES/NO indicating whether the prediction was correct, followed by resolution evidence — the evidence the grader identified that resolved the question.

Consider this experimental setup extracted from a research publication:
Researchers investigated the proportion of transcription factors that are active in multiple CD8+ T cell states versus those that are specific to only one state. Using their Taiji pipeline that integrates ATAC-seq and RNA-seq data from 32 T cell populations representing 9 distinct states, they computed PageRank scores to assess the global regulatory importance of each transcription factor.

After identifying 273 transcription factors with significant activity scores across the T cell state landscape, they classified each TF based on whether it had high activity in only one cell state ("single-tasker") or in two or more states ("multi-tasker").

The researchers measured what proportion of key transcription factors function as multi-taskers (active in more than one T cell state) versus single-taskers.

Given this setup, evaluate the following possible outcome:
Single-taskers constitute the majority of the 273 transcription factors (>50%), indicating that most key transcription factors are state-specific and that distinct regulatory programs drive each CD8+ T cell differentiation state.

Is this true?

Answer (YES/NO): YES